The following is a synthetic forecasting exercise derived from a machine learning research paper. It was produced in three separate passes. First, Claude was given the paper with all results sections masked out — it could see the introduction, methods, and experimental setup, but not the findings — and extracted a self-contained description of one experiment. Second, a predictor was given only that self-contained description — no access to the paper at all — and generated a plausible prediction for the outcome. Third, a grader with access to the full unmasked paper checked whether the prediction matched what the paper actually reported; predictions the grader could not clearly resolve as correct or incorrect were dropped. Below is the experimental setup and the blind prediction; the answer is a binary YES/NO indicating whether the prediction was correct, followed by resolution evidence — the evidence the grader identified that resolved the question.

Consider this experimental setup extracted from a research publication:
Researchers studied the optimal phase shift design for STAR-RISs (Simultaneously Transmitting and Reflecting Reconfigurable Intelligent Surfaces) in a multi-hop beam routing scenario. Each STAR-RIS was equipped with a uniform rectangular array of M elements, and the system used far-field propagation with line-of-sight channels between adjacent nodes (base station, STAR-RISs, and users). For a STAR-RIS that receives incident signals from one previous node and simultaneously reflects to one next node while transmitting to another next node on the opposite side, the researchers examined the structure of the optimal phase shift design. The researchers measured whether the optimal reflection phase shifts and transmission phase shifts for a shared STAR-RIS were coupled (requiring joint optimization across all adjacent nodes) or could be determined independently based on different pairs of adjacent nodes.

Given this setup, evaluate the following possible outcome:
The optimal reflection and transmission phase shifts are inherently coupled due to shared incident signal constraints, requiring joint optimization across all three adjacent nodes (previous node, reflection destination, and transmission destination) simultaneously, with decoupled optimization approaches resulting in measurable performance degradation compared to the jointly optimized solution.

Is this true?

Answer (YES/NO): NO